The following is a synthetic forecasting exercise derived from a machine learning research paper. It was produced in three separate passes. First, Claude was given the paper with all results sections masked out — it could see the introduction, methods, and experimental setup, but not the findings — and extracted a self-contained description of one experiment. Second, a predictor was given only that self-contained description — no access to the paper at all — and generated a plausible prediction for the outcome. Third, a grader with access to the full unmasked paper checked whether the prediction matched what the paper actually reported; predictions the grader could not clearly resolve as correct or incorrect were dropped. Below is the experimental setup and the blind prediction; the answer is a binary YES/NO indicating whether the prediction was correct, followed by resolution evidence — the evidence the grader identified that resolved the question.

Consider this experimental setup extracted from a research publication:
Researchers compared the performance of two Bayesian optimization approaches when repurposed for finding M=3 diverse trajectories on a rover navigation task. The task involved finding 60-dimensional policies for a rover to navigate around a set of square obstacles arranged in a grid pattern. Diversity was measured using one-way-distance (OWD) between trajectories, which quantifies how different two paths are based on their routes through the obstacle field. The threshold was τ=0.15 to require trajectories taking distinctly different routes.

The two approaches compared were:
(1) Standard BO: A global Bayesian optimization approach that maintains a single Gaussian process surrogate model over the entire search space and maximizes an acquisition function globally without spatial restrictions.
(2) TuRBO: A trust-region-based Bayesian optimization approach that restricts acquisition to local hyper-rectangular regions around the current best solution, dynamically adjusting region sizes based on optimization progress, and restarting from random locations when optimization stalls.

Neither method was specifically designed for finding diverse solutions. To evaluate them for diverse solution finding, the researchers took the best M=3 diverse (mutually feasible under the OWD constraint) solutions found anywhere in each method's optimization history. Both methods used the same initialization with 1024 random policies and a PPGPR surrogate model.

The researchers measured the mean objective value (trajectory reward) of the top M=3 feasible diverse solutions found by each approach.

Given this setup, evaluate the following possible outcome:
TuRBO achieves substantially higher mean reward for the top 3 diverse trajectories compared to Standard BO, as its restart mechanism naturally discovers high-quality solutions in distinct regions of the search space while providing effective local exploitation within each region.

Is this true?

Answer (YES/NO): NO